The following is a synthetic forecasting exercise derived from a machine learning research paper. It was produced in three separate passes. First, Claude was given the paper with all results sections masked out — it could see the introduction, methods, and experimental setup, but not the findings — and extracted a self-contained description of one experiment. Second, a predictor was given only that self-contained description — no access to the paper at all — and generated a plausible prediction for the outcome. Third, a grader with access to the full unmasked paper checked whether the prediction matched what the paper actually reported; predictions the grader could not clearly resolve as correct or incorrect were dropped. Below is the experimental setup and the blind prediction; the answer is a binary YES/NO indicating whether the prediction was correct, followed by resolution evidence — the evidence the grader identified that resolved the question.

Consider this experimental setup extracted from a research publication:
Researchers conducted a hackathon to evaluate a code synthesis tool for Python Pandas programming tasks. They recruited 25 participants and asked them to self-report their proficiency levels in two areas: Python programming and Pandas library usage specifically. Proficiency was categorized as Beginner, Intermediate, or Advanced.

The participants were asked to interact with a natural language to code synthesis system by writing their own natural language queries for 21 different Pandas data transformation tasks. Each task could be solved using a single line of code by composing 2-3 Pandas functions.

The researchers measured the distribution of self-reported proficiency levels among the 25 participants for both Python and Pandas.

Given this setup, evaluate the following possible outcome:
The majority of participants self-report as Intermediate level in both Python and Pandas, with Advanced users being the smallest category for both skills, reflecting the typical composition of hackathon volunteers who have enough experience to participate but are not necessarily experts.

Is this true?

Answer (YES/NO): NO